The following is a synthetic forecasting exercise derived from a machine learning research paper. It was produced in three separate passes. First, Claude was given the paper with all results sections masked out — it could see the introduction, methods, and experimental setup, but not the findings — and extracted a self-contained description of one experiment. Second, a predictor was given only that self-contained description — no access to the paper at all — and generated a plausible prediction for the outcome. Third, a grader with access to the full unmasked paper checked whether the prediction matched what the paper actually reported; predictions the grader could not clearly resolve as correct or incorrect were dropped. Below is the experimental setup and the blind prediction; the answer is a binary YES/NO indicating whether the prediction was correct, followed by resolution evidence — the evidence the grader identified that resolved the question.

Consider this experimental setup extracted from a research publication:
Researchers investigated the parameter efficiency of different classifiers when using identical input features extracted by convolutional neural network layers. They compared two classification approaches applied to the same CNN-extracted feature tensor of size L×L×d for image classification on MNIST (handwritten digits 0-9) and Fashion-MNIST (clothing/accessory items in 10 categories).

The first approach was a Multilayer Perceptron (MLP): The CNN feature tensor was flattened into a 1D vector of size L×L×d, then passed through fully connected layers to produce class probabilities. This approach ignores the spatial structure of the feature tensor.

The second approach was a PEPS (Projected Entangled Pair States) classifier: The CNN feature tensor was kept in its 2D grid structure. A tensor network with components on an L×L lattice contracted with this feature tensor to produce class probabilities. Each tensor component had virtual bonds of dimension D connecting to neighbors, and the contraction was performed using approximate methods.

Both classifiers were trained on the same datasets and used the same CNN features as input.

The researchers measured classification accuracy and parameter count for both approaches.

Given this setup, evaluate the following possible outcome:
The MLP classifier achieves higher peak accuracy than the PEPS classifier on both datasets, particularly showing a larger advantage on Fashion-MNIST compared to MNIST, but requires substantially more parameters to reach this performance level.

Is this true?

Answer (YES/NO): NO